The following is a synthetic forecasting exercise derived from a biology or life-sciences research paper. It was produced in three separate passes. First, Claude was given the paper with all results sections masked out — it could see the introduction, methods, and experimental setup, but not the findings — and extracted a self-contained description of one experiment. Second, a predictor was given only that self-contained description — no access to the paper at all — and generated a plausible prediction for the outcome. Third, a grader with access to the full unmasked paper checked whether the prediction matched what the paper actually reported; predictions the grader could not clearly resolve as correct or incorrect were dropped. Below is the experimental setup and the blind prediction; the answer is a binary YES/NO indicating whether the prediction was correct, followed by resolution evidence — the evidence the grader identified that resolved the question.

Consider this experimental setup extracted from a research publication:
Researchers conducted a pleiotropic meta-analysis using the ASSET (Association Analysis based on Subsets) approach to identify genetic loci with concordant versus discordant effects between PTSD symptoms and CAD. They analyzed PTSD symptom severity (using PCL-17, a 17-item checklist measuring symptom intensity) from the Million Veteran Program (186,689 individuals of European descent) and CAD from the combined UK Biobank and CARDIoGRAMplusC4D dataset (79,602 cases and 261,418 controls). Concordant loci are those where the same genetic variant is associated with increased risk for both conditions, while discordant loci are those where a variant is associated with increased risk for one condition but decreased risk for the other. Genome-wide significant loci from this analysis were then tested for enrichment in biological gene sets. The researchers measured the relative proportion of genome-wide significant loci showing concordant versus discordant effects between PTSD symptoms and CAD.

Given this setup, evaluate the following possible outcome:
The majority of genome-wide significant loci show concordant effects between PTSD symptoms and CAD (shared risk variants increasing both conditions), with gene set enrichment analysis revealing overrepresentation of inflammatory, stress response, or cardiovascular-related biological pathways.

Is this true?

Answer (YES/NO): NO